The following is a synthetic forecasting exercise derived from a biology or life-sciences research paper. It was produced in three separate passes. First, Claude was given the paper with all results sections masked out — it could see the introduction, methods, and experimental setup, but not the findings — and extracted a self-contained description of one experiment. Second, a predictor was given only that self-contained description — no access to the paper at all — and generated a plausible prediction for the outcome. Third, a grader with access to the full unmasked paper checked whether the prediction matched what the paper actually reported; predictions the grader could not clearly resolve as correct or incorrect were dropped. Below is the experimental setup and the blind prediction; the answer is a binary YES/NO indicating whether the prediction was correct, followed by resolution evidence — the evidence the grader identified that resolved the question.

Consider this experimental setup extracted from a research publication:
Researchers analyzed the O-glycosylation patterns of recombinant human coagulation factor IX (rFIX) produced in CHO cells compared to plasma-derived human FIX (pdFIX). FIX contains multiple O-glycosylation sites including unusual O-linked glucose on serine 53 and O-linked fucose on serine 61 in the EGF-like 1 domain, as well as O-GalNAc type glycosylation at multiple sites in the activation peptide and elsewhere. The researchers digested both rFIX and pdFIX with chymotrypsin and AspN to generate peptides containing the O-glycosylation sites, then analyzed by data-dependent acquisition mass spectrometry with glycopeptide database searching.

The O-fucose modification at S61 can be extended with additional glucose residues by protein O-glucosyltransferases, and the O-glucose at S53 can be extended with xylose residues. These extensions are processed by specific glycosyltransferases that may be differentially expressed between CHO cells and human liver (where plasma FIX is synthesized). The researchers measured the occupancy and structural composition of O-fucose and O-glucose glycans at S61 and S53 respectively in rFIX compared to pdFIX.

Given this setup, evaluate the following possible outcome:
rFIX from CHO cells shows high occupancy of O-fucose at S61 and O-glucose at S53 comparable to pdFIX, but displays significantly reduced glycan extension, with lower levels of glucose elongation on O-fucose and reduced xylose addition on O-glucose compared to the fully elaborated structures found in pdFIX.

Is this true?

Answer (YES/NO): NO